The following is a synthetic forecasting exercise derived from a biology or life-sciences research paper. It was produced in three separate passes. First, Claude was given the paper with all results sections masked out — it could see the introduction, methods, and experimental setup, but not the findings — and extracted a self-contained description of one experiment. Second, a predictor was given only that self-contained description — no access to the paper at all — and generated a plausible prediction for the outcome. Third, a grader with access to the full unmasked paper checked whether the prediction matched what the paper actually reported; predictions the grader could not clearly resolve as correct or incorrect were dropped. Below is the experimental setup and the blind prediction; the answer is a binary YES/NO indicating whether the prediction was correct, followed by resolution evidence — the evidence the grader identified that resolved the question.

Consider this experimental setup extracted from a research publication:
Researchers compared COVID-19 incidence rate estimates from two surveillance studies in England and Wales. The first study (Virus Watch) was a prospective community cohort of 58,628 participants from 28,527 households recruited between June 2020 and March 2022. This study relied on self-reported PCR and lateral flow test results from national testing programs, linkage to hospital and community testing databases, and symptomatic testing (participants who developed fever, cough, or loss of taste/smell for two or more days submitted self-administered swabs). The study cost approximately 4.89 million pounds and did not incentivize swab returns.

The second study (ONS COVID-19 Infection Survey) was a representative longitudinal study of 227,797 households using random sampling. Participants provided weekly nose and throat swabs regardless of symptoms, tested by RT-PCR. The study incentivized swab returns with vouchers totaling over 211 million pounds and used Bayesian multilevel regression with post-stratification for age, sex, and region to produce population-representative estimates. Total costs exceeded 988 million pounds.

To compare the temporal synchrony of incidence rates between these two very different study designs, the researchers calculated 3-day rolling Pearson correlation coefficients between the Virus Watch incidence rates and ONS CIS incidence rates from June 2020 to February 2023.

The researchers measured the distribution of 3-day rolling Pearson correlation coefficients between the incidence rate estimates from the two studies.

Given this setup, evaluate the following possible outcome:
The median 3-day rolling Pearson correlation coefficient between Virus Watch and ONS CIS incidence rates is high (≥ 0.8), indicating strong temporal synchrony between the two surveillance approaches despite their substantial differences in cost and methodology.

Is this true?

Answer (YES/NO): YES